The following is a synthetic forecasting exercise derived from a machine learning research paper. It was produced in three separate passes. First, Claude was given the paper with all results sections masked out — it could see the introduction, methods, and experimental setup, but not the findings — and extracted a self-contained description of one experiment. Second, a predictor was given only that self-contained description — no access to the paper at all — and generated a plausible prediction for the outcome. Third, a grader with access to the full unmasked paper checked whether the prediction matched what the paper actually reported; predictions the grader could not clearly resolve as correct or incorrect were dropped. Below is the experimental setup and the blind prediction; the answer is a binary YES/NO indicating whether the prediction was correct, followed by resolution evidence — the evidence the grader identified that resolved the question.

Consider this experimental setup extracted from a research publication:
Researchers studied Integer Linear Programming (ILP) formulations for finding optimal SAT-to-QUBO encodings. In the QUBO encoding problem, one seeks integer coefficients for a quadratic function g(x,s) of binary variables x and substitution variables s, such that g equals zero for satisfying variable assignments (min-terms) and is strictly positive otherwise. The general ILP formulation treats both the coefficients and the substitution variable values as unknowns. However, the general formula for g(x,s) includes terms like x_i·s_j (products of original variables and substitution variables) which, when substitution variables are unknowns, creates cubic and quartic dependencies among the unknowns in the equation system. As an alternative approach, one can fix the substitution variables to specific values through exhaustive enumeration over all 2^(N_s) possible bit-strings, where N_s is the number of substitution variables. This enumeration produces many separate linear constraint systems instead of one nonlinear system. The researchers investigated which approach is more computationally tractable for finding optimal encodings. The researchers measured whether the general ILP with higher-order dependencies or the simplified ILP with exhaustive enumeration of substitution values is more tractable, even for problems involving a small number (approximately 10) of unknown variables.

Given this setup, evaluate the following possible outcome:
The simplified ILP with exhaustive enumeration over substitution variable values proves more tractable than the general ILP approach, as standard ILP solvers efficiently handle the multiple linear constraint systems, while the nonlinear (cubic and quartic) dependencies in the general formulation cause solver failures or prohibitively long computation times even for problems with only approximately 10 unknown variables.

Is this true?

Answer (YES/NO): YES